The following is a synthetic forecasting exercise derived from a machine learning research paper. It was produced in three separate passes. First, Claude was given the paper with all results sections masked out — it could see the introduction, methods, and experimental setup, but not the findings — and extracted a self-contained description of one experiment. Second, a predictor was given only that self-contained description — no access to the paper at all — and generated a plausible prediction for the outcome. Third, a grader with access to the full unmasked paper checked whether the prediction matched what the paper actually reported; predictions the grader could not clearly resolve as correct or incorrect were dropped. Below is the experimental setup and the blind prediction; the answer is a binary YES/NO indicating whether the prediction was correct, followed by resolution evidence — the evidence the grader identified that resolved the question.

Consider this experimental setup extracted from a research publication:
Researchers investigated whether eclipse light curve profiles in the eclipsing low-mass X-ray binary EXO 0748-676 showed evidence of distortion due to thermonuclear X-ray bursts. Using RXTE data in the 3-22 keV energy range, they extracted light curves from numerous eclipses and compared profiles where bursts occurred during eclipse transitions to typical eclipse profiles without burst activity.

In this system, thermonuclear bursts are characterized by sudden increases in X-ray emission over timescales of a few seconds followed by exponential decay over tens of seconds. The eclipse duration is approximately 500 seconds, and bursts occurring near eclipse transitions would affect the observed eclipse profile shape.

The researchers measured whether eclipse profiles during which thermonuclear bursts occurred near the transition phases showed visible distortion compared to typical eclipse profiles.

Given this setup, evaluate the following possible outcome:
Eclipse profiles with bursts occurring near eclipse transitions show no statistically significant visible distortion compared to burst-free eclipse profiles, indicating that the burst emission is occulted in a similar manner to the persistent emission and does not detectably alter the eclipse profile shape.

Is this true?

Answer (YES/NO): NO